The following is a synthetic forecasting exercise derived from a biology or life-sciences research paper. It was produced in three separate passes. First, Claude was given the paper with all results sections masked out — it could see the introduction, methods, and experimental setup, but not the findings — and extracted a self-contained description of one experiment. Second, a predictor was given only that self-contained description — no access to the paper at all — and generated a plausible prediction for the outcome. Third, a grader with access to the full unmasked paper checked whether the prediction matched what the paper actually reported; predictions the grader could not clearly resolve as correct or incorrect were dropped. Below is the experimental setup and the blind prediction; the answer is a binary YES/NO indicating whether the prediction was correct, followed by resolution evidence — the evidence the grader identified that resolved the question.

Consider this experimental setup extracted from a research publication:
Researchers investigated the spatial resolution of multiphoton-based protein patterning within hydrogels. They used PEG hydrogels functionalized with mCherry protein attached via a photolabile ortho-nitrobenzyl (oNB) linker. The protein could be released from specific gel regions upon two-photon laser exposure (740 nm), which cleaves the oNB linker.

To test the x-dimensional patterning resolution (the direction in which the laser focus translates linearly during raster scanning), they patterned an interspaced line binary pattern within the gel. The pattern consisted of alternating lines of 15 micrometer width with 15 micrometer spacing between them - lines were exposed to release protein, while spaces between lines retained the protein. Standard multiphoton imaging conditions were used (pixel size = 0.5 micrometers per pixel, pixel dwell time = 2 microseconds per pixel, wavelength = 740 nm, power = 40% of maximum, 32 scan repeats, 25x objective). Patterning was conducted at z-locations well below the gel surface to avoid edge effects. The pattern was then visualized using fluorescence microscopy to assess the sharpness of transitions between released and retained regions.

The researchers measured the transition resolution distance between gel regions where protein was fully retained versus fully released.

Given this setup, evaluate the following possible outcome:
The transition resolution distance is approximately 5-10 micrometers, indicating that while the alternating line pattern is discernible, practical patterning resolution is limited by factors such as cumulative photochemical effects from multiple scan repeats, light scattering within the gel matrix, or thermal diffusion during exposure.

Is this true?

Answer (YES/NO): NO